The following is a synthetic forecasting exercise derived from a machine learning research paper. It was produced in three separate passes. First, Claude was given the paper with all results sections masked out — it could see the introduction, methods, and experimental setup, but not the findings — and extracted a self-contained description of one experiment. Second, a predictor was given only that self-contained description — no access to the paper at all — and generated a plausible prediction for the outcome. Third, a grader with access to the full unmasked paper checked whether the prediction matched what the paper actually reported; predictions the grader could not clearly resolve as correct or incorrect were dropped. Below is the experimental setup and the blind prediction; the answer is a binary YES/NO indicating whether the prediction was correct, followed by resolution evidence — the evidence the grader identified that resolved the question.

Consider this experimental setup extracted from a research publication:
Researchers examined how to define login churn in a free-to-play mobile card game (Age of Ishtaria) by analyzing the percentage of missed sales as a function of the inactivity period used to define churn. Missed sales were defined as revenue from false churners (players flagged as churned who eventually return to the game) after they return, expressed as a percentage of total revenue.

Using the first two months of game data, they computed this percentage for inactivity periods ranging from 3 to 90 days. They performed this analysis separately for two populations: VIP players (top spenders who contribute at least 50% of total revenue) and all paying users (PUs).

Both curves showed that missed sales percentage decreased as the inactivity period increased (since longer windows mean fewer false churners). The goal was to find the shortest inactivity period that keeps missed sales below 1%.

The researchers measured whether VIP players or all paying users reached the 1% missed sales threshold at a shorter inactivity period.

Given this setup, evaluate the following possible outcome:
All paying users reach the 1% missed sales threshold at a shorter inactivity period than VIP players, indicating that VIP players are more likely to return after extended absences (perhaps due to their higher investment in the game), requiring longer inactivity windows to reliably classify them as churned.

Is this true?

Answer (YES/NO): NO